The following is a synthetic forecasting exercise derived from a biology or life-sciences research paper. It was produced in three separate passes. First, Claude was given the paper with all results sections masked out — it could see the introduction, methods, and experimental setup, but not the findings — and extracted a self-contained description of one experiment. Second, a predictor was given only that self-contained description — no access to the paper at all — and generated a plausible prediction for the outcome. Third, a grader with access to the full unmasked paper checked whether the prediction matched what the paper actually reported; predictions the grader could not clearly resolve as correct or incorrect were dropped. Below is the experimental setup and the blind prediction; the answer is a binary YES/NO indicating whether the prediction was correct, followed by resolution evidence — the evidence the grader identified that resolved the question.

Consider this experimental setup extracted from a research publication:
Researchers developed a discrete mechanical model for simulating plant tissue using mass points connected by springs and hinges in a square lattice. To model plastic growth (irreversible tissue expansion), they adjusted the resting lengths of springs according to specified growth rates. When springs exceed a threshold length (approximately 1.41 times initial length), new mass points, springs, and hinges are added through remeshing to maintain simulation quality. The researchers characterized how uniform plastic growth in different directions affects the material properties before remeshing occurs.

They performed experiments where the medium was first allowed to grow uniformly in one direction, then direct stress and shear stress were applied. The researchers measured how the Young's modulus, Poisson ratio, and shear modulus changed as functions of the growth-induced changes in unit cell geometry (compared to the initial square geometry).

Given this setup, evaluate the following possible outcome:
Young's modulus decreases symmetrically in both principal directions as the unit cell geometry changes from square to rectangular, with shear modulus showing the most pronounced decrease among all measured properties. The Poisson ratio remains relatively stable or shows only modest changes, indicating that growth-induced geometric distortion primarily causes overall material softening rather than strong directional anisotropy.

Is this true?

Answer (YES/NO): NO